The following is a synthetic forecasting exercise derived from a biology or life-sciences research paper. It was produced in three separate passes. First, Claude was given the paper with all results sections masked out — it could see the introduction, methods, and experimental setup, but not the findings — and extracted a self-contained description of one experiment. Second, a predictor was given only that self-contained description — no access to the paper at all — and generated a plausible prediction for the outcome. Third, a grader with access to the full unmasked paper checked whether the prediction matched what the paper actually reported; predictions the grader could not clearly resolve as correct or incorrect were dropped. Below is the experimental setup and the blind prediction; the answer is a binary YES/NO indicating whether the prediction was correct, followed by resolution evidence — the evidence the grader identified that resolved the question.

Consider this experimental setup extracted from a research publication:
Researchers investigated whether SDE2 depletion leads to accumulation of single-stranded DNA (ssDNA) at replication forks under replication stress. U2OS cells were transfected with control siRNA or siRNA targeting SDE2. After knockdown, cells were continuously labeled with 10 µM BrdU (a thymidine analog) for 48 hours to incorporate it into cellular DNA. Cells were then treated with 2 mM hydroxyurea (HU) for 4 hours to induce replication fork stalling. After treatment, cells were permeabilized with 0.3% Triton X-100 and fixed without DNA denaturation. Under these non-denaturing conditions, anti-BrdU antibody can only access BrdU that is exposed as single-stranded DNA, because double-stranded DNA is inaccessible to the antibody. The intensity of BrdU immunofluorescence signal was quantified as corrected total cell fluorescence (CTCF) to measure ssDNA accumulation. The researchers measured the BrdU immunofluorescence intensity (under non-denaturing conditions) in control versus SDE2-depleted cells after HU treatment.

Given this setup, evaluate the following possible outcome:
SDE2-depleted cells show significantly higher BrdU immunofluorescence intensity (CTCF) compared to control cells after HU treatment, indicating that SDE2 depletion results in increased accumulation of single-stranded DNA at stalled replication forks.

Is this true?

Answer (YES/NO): YES